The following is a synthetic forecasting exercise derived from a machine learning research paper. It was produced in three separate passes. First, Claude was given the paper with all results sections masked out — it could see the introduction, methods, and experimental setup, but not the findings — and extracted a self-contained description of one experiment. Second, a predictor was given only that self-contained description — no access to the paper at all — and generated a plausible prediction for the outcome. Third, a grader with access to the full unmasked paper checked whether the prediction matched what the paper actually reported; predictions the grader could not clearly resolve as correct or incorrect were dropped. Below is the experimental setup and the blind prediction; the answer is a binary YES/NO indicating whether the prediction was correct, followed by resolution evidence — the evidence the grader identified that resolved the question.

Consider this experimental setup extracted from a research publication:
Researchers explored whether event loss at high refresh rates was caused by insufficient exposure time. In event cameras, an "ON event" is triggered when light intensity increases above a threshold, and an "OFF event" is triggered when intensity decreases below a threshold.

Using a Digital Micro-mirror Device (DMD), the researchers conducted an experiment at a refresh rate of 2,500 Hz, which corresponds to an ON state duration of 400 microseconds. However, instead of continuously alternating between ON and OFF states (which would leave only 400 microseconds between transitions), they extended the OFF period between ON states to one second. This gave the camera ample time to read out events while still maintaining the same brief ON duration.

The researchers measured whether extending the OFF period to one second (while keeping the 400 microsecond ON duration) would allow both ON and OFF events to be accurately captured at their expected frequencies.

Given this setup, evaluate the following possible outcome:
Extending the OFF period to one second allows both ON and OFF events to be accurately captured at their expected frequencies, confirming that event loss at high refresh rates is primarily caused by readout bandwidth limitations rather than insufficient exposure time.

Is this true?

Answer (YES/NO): YES